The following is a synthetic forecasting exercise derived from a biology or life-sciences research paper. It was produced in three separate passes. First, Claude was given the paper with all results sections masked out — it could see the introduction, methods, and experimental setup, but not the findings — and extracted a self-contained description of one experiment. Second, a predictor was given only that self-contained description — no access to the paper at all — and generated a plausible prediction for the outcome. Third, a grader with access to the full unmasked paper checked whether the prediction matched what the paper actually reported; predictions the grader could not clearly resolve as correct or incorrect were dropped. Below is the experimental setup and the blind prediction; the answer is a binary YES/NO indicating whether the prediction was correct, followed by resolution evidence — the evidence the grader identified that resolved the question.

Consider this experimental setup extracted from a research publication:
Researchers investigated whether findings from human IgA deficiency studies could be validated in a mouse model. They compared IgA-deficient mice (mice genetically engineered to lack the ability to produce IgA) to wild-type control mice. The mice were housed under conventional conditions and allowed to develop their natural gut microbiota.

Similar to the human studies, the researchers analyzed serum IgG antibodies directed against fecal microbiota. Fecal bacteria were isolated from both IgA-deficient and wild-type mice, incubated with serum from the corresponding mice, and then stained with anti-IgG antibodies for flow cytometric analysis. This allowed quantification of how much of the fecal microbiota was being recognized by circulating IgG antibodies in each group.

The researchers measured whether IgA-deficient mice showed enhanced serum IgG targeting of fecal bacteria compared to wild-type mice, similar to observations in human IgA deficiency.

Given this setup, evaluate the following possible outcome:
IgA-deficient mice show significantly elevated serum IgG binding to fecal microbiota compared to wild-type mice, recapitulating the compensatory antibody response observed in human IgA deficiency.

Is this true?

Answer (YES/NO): YES